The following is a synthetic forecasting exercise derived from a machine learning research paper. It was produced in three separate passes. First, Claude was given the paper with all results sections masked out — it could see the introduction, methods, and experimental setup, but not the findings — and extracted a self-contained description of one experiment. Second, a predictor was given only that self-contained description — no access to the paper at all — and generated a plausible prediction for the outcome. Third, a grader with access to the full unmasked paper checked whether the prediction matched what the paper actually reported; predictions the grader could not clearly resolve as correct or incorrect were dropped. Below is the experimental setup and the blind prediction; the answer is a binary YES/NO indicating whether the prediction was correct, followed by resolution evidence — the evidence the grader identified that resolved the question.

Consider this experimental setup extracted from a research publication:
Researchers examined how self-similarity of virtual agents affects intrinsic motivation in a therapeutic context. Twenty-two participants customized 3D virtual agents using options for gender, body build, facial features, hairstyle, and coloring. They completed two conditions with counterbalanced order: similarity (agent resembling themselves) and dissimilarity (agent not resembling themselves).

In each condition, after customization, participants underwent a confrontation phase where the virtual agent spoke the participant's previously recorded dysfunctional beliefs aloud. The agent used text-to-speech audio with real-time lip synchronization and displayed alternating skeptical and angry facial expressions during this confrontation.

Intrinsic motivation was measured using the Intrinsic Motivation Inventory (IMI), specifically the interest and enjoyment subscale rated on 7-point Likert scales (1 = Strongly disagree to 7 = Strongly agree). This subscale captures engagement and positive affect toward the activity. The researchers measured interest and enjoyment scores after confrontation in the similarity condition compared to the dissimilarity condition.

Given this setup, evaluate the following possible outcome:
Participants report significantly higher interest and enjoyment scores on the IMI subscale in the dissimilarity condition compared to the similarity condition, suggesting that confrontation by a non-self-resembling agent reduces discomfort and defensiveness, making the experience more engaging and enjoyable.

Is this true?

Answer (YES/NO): NO